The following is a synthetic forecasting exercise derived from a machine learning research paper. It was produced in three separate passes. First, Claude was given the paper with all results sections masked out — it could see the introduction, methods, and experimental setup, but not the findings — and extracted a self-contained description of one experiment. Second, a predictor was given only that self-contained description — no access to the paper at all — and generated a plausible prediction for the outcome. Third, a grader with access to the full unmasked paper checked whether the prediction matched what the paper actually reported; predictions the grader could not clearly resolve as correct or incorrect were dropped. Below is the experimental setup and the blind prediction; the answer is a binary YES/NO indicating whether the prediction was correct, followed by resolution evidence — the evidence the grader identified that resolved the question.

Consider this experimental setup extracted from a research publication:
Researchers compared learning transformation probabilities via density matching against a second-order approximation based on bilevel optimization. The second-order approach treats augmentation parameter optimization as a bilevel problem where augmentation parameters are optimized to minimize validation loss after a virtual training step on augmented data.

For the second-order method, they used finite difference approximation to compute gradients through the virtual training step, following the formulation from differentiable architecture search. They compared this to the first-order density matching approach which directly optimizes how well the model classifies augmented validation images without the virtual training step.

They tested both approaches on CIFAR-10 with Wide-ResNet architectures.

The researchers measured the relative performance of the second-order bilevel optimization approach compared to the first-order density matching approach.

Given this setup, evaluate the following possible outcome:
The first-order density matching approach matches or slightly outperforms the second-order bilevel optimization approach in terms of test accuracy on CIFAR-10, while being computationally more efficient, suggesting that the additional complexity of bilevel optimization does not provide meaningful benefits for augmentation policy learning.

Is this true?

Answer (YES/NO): NO